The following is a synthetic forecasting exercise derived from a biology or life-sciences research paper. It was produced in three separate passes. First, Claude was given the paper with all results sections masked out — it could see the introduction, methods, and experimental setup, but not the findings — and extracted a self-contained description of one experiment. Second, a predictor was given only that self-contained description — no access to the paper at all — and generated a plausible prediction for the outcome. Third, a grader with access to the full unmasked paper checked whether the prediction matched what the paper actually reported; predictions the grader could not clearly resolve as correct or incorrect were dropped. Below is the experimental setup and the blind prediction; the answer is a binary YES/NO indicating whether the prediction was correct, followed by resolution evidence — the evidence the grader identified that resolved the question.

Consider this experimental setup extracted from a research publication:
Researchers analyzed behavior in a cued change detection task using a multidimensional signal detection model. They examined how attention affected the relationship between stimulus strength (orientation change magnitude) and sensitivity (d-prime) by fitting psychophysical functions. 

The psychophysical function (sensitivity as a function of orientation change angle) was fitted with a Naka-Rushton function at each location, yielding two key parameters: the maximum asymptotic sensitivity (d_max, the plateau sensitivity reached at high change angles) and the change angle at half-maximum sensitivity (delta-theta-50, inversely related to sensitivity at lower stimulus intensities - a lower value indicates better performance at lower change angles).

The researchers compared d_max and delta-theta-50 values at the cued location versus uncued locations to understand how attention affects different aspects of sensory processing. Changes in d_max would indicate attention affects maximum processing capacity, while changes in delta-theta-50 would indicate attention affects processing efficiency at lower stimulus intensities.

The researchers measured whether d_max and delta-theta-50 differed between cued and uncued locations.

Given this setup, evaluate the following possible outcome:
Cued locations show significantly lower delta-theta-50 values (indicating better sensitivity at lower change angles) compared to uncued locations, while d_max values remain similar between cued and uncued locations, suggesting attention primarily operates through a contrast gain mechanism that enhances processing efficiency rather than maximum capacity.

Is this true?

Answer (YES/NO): NO